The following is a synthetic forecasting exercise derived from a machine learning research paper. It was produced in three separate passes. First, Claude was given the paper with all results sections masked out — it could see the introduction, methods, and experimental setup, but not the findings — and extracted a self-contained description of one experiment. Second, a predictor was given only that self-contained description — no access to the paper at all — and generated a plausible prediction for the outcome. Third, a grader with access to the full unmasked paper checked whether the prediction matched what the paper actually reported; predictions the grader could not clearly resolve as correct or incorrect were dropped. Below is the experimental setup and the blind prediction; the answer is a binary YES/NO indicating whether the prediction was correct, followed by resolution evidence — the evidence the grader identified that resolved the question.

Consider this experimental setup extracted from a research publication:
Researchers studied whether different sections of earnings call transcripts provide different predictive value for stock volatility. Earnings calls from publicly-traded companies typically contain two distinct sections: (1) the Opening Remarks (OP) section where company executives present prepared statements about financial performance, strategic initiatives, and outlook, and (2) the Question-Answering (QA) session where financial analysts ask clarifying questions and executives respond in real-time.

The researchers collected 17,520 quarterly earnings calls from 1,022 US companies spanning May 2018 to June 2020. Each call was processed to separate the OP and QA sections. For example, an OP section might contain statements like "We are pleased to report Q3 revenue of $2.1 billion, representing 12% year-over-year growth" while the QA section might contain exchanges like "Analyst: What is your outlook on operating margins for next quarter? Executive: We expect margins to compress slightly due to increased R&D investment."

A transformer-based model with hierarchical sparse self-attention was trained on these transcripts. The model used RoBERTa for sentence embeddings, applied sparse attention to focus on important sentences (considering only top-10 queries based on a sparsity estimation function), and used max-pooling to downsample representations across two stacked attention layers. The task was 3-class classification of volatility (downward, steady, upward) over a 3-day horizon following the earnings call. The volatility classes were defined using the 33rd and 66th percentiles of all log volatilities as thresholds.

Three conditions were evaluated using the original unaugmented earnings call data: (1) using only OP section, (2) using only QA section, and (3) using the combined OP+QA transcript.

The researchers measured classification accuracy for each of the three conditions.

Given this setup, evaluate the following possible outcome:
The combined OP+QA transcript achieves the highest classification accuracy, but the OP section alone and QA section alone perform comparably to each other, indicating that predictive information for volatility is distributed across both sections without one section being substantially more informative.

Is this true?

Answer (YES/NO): YES